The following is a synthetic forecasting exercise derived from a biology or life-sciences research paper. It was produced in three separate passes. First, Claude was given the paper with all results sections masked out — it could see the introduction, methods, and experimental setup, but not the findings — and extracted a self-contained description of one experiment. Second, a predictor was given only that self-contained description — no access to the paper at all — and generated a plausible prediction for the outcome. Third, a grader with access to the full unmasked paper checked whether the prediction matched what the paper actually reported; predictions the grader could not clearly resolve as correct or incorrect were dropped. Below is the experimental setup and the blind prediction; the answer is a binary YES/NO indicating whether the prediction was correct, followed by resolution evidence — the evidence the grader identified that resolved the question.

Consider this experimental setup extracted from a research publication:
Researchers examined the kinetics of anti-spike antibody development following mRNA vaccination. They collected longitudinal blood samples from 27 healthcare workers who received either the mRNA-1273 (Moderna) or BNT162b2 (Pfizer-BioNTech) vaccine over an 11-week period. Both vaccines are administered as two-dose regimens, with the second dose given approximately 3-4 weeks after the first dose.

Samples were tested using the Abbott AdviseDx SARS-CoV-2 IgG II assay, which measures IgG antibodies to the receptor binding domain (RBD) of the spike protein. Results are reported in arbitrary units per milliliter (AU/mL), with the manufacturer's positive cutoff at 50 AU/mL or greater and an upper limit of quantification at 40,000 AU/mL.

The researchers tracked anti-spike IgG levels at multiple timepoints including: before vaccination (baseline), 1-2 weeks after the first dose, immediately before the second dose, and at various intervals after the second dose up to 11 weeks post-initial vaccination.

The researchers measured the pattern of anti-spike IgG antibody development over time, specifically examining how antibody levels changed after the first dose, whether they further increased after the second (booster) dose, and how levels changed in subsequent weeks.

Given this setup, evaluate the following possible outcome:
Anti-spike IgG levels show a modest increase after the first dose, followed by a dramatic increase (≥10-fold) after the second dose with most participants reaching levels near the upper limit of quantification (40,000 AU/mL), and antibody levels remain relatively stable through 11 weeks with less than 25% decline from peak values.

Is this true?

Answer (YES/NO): NO